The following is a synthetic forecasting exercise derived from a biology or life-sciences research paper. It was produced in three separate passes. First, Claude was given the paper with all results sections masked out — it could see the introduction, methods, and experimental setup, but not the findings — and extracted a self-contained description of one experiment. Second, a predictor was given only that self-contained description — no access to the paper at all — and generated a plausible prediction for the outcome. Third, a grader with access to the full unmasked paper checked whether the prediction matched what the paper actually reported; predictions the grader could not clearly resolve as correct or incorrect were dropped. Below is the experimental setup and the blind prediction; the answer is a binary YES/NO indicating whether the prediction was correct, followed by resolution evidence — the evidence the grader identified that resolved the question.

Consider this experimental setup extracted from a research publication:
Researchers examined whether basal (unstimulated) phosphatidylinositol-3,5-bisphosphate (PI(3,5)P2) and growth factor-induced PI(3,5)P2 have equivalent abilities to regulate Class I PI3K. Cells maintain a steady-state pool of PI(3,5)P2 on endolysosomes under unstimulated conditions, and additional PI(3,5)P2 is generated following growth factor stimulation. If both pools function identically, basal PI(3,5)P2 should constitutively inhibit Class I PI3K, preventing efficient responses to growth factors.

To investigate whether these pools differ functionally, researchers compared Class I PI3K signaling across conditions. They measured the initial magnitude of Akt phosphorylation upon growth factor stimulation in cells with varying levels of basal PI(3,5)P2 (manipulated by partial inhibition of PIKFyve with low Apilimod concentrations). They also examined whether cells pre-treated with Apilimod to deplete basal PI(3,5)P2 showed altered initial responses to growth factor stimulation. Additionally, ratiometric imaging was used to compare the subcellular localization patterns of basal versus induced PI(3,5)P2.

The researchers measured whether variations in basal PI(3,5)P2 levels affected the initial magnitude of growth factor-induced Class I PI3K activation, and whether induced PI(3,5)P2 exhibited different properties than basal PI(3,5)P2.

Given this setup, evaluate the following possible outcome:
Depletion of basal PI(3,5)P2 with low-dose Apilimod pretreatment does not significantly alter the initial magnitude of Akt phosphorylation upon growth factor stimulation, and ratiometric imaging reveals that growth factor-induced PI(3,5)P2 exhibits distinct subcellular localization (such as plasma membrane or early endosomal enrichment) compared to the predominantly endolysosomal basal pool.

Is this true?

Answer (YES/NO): NO